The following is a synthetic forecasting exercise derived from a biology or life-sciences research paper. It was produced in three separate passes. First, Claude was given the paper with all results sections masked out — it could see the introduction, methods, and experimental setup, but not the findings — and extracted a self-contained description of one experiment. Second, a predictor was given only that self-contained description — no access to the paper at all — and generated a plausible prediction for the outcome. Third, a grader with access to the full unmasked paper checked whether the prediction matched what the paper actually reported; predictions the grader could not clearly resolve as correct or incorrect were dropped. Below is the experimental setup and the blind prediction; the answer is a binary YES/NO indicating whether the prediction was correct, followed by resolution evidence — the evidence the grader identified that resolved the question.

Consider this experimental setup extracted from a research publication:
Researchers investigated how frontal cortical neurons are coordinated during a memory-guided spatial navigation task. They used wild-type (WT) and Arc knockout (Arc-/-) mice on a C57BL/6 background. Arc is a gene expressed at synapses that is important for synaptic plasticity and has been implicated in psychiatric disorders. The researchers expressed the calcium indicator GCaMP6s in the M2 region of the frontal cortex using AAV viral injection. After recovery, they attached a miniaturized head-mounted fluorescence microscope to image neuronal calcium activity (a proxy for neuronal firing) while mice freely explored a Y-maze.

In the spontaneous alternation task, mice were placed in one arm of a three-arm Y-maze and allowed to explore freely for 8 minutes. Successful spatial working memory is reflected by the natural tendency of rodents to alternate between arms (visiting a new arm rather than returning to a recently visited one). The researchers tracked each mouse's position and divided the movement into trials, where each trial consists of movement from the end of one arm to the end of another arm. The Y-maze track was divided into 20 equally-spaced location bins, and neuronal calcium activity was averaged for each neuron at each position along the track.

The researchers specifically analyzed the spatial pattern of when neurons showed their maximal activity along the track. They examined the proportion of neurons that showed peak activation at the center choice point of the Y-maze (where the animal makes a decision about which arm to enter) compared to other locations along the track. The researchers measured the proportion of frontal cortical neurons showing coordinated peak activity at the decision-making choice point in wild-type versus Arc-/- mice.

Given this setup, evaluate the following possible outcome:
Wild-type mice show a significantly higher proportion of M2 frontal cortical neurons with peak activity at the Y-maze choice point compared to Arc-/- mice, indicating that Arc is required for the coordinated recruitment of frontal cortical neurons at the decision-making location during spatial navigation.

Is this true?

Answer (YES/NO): YES